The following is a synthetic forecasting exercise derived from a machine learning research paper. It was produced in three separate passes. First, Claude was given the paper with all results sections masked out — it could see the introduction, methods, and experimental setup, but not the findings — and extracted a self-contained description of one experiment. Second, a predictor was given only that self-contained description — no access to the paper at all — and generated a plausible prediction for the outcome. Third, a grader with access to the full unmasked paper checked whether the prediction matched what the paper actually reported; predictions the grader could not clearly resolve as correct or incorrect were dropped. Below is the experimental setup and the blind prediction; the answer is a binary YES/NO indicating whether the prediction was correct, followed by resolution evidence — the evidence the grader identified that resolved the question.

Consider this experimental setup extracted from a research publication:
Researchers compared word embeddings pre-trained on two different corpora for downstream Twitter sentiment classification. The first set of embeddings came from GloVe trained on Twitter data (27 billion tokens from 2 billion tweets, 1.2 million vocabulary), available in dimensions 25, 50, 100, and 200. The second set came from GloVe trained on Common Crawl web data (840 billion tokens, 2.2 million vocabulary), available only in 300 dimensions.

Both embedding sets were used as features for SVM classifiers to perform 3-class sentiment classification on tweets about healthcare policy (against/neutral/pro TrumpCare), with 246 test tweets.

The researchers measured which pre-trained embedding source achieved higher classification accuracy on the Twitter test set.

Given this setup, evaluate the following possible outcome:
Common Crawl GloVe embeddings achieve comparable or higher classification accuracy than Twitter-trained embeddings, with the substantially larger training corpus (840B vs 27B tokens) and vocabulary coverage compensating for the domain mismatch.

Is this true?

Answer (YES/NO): YES